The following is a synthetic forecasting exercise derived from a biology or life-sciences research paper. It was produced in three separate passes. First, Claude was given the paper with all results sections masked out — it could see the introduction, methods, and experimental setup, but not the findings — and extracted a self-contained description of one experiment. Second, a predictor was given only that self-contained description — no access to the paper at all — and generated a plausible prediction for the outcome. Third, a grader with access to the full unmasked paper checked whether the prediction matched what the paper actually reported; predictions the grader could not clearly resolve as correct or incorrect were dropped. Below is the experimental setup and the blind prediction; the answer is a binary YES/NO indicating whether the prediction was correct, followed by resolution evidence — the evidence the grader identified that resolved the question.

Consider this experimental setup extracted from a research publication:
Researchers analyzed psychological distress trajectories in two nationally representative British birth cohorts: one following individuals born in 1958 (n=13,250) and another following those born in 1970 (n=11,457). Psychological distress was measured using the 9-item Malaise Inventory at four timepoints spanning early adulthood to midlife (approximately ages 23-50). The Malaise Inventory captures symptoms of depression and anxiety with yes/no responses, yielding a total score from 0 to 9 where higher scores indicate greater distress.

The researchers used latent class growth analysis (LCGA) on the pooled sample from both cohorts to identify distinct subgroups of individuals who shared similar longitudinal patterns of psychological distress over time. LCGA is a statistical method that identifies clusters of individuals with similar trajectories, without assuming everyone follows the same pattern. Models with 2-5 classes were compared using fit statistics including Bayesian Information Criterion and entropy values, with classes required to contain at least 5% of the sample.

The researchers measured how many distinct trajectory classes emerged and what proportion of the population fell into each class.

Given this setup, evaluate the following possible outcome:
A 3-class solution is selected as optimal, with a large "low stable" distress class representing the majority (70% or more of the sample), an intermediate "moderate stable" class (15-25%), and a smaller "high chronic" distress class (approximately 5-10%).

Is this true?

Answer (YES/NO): NO